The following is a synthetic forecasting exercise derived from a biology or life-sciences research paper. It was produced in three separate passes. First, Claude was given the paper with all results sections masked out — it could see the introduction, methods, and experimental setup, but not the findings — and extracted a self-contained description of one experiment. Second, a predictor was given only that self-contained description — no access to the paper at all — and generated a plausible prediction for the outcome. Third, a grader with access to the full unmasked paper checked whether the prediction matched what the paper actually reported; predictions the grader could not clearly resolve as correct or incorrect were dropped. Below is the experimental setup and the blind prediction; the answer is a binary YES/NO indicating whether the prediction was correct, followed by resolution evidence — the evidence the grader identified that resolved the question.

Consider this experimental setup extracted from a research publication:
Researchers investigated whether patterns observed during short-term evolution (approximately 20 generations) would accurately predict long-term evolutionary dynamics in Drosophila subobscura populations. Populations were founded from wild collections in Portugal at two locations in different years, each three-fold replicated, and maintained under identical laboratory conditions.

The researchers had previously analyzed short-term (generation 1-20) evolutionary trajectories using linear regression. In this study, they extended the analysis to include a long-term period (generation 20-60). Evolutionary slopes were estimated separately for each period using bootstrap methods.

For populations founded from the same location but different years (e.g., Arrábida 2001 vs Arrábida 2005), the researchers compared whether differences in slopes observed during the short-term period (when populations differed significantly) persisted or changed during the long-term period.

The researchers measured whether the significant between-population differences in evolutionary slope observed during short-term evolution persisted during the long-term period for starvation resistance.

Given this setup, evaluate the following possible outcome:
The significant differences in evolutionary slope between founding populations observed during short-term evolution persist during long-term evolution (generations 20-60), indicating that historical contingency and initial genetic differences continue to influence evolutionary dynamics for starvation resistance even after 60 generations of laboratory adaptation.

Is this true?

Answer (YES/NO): NO